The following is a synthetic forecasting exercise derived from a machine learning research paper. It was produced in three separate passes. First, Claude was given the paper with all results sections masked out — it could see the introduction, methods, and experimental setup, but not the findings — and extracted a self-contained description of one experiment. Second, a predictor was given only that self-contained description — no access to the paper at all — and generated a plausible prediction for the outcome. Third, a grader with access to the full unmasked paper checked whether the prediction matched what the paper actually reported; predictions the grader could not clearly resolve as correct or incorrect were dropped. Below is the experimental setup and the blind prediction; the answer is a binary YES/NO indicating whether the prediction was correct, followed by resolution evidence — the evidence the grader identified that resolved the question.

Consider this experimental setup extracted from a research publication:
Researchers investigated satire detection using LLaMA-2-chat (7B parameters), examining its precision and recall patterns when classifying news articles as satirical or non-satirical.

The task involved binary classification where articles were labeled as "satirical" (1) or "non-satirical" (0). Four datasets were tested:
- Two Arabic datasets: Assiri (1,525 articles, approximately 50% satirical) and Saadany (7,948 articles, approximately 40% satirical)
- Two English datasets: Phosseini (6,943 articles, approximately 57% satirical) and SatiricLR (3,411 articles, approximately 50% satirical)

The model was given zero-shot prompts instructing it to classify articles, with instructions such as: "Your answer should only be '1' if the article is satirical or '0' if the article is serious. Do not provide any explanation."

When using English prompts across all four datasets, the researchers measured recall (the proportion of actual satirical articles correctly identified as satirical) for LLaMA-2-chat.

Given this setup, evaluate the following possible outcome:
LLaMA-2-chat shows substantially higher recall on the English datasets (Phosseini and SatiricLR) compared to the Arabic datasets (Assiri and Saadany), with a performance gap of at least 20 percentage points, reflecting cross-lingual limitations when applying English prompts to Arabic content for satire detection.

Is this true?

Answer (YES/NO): NO